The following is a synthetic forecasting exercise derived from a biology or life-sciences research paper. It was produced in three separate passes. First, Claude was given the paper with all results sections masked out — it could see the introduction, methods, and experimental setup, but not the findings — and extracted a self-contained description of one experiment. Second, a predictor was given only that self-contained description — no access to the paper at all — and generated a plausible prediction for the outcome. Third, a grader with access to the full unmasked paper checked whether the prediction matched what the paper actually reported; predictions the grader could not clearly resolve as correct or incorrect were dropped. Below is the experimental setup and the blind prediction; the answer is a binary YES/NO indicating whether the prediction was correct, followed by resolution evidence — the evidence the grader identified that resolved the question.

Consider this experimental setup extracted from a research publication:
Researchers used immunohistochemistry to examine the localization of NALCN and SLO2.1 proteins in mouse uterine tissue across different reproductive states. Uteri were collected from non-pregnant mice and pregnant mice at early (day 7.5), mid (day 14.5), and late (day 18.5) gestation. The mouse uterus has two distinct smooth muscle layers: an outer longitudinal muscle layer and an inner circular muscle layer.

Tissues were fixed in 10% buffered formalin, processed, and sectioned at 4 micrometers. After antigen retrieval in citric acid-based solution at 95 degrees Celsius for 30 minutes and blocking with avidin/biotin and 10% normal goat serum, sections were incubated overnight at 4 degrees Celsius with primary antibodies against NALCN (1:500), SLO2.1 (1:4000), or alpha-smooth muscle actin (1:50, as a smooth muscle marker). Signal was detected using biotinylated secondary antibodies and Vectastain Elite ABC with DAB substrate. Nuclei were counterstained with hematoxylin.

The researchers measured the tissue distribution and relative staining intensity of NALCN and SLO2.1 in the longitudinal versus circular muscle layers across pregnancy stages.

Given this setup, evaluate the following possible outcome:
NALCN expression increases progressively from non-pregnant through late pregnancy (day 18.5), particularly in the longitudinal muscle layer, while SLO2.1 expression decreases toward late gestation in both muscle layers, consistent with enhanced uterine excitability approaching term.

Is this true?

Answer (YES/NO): NO